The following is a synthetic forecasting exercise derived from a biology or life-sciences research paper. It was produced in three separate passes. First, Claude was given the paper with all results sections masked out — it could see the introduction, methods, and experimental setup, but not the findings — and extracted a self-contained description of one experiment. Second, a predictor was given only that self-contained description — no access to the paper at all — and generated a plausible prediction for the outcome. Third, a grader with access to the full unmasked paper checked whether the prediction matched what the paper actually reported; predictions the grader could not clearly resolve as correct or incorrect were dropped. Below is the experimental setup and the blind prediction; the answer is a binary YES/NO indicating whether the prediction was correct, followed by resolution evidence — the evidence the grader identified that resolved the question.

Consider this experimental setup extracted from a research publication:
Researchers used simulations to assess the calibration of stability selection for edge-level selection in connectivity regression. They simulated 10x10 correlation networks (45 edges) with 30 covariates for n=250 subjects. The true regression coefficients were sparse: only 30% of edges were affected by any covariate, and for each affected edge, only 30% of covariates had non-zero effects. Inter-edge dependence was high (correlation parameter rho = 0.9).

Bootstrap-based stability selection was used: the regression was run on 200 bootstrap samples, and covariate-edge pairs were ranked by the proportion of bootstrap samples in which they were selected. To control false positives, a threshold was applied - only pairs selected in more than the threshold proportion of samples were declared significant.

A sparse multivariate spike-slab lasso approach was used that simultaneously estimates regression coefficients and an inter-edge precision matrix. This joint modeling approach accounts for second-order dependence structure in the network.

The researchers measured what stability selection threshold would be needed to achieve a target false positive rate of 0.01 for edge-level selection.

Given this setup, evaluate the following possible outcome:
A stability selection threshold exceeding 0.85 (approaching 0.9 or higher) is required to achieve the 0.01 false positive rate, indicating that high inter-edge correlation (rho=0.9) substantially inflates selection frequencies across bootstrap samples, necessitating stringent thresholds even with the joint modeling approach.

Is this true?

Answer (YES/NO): NO